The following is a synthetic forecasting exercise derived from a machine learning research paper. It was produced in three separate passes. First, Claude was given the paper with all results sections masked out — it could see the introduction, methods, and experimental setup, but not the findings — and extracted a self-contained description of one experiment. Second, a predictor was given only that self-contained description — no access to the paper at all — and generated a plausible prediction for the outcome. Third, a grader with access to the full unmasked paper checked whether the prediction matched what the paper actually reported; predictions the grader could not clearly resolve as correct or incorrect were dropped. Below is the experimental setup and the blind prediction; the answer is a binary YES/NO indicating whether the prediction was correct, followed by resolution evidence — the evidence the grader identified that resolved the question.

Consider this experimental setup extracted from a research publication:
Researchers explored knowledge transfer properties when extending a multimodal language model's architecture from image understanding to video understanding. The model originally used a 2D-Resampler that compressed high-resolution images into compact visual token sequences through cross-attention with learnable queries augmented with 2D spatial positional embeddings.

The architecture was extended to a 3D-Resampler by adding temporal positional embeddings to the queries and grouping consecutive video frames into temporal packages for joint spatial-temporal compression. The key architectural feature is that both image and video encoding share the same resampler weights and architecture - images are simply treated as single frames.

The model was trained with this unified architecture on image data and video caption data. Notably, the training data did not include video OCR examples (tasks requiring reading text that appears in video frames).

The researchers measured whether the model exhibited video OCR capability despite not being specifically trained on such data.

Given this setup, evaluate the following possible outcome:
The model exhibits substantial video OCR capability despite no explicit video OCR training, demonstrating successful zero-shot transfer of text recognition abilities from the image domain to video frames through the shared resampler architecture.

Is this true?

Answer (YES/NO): NO